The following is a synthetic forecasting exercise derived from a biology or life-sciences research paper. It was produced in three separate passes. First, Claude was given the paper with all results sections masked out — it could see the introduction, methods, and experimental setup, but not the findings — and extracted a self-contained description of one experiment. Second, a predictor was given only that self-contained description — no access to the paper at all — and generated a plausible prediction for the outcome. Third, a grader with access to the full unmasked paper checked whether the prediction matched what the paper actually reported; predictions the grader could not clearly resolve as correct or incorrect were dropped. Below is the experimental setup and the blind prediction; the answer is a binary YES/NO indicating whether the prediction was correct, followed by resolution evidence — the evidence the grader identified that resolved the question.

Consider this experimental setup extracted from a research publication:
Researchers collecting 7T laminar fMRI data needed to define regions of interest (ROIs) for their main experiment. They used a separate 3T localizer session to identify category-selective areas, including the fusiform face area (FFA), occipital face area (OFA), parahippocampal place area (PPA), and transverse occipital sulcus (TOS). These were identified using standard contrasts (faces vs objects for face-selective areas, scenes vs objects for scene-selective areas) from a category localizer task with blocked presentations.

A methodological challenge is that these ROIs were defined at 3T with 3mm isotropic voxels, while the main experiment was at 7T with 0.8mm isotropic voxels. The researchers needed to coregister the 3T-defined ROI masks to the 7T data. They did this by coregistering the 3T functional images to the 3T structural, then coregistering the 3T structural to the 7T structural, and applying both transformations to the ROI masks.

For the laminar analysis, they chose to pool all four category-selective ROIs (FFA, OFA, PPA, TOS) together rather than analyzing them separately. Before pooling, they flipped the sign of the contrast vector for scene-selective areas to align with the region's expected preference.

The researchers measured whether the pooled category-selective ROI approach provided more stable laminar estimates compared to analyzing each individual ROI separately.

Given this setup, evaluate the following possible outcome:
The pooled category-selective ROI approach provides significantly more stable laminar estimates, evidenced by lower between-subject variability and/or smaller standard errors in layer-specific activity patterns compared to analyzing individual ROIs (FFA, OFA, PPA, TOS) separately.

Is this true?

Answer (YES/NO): YES